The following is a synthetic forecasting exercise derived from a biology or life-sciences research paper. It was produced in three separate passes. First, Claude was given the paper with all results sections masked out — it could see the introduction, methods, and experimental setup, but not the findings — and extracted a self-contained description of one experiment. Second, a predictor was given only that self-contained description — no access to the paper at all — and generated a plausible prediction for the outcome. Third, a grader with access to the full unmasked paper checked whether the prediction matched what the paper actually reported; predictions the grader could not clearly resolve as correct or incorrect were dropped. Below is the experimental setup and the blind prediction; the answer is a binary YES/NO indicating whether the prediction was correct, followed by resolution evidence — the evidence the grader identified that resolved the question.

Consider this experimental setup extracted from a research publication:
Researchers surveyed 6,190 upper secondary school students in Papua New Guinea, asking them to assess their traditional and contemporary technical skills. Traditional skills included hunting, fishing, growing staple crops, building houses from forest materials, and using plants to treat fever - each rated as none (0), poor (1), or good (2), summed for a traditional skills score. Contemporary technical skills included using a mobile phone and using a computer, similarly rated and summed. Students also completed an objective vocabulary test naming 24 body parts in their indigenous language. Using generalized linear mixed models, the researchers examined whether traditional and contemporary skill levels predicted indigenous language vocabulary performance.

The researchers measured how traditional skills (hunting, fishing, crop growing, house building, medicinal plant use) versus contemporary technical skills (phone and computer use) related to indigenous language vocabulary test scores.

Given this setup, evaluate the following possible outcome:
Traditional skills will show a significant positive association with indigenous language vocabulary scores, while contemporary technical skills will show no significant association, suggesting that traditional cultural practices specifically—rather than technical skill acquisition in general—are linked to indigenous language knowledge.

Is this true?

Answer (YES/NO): NO